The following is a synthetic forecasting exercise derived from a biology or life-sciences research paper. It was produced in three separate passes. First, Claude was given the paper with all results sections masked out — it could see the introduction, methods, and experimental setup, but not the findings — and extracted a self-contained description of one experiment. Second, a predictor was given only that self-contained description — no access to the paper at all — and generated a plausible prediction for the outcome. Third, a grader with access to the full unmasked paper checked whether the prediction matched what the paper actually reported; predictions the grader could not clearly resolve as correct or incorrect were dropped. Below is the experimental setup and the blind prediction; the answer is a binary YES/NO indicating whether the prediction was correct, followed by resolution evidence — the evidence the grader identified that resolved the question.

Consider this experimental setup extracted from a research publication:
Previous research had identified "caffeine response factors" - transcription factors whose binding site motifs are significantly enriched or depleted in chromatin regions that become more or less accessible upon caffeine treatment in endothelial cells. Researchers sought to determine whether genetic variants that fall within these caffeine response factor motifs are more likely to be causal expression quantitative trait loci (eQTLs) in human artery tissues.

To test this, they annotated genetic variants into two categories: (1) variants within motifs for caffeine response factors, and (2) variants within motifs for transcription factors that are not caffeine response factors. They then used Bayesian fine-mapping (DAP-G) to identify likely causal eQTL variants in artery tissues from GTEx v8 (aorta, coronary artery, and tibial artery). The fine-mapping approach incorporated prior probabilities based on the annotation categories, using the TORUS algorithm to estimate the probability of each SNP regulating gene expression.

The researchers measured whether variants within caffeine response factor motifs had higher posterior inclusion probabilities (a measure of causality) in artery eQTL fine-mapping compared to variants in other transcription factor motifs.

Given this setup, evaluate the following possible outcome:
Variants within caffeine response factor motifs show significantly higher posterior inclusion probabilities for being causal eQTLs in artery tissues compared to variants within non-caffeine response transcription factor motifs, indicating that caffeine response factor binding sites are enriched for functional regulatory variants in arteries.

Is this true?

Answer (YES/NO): YES